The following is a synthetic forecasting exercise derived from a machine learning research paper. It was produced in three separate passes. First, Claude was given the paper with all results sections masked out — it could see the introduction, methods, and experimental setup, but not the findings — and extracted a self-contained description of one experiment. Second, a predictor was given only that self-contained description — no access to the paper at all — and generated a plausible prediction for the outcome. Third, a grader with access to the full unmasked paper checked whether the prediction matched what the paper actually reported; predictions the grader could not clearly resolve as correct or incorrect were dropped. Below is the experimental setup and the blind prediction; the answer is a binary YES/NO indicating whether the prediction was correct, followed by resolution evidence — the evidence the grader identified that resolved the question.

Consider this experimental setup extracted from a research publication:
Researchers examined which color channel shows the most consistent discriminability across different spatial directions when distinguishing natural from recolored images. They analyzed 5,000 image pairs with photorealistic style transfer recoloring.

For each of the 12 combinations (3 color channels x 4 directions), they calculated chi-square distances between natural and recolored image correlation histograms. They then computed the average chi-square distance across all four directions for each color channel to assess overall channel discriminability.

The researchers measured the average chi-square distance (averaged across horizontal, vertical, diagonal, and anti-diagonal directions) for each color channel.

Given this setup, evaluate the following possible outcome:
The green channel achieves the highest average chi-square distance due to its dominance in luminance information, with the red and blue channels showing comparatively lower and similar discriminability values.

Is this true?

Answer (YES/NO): NO